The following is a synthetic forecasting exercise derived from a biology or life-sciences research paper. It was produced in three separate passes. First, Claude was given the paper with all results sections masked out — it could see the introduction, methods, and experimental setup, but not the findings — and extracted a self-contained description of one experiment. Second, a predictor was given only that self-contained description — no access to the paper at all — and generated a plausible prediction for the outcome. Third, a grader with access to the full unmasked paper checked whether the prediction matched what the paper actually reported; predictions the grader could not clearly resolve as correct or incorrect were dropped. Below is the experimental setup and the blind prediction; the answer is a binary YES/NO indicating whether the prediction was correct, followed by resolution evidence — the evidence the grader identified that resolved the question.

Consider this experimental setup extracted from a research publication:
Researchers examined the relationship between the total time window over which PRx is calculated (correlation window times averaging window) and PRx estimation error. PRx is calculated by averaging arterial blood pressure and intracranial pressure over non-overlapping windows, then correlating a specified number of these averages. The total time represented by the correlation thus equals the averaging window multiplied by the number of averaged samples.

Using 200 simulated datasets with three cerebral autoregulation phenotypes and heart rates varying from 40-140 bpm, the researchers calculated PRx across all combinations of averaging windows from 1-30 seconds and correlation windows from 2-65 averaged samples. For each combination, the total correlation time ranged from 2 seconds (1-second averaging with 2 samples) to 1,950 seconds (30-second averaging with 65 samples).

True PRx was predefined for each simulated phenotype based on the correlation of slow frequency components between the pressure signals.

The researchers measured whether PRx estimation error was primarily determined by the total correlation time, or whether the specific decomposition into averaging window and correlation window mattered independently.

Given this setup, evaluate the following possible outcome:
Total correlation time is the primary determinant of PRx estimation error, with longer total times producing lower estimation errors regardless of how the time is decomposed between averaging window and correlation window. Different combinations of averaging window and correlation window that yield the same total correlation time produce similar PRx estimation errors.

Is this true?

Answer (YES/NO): NO